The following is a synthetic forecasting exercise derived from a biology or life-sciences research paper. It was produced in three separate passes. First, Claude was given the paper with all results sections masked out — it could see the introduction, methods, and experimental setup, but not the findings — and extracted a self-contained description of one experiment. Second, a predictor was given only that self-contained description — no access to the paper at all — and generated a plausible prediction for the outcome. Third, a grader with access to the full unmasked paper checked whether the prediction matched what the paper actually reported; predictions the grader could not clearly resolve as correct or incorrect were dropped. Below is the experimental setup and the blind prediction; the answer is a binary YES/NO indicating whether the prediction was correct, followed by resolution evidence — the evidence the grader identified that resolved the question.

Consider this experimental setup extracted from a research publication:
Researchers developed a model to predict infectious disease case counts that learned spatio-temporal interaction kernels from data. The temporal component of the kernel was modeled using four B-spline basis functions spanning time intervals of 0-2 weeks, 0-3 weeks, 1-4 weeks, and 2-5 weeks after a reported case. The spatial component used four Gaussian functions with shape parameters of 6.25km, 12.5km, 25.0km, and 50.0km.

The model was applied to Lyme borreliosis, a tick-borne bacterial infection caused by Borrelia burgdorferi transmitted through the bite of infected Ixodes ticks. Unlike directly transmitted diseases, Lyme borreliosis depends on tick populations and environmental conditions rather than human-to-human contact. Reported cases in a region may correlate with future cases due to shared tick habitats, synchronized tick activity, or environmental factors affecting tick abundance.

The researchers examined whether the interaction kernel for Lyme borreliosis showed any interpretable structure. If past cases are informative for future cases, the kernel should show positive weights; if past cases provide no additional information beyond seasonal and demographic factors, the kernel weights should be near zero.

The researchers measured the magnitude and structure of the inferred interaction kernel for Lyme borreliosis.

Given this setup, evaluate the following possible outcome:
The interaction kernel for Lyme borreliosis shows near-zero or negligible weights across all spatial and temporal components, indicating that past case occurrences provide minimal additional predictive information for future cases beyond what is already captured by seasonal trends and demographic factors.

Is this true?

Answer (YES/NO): NO